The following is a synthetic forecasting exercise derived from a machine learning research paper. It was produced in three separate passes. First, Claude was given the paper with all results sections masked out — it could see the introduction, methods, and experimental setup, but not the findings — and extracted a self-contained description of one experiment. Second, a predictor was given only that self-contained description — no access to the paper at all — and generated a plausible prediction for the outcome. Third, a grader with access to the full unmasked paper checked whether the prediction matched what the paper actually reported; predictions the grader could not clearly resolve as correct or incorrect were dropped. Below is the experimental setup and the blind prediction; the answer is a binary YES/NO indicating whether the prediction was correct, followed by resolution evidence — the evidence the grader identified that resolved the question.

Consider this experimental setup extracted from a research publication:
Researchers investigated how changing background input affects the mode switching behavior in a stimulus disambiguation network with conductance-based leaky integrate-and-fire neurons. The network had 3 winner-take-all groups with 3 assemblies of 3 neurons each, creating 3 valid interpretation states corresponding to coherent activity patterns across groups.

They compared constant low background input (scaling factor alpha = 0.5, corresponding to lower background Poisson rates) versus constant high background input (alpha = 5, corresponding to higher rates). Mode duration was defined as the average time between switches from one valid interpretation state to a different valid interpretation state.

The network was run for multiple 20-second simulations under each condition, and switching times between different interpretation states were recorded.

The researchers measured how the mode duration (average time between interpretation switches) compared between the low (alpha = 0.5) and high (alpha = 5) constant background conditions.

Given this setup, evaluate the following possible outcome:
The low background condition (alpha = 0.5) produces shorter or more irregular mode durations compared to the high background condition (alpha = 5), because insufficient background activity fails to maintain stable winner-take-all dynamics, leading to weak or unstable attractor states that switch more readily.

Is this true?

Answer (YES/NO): NO